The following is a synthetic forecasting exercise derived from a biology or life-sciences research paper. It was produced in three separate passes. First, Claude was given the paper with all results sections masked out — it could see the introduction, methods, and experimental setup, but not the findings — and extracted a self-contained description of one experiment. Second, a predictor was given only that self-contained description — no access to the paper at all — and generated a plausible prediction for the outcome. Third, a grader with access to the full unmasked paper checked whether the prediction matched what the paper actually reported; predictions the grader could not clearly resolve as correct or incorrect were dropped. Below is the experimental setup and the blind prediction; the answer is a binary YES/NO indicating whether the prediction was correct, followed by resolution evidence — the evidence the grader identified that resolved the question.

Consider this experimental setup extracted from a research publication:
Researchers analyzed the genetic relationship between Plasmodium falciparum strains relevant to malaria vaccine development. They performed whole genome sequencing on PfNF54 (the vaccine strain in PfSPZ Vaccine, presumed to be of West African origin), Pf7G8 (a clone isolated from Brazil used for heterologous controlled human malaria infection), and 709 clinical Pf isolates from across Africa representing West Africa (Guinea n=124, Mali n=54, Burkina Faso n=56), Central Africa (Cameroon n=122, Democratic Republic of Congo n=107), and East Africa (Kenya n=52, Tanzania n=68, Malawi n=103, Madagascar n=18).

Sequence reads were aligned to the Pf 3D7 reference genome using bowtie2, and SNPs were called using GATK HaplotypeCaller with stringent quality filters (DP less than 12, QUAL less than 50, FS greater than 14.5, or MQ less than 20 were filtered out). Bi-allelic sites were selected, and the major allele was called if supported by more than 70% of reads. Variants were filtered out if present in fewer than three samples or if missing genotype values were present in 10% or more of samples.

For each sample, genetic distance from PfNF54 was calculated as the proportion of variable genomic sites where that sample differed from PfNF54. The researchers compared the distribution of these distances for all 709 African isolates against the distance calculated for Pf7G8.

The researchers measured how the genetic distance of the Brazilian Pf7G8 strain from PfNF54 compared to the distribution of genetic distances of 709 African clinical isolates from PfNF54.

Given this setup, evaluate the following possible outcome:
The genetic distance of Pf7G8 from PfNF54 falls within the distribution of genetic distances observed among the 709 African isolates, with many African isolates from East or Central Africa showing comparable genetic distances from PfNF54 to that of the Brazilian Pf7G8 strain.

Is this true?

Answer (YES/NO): NO